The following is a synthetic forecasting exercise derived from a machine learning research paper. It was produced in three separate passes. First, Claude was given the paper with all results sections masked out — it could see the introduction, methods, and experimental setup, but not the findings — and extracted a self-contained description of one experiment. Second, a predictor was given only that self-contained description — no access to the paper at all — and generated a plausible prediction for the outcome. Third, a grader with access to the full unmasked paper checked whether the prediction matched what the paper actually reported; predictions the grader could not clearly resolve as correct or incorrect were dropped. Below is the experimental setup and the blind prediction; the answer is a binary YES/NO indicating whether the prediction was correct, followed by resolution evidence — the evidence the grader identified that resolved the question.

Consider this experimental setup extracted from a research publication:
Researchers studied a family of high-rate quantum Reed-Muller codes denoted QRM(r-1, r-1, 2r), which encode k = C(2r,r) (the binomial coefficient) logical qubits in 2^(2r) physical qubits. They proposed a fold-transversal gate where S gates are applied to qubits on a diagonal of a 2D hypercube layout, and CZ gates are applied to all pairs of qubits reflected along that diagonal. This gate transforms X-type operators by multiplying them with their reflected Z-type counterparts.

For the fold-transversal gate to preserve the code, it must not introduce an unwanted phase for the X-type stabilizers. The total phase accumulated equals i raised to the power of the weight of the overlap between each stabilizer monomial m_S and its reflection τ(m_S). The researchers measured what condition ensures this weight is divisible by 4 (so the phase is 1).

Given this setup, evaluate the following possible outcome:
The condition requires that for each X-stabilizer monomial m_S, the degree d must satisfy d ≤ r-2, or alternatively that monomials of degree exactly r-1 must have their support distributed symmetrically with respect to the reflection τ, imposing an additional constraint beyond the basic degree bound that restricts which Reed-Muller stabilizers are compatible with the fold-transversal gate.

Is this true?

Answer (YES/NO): NO